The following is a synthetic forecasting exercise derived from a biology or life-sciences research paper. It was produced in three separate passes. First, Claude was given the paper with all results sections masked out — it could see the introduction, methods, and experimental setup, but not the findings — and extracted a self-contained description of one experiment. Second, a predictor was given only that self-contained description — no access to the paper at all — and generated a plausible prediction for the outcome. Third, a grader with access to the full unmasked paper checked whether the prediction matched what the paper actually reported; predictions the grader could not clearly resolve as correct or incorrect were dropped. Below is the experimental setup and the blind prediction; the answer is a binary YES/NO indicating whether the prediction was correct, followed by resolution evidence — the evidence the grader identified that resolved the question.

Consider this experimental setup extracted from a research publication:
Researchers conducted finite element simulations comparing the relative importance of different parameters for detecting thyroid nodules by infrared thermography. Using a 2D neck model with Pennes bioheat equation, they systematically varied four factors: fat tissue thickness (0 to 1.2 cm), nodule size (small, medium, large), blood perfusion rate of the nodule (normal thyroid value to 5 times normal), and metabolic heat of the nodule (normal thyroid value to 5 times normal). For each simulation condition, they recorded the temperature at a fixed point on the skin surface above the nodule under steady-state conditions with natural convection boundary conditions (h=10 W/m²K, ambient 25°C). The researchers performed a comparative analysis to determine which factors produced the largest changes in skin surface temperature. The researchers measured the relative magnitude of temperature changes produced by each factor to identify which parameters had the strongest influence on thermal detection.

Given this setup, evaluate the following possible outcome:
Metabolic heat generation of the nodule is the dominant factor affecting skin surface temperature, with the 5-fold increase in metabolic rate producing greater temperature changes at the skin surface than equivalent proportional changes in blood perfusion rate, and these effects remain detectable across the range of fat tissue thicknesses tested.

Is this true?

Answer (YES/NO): NO